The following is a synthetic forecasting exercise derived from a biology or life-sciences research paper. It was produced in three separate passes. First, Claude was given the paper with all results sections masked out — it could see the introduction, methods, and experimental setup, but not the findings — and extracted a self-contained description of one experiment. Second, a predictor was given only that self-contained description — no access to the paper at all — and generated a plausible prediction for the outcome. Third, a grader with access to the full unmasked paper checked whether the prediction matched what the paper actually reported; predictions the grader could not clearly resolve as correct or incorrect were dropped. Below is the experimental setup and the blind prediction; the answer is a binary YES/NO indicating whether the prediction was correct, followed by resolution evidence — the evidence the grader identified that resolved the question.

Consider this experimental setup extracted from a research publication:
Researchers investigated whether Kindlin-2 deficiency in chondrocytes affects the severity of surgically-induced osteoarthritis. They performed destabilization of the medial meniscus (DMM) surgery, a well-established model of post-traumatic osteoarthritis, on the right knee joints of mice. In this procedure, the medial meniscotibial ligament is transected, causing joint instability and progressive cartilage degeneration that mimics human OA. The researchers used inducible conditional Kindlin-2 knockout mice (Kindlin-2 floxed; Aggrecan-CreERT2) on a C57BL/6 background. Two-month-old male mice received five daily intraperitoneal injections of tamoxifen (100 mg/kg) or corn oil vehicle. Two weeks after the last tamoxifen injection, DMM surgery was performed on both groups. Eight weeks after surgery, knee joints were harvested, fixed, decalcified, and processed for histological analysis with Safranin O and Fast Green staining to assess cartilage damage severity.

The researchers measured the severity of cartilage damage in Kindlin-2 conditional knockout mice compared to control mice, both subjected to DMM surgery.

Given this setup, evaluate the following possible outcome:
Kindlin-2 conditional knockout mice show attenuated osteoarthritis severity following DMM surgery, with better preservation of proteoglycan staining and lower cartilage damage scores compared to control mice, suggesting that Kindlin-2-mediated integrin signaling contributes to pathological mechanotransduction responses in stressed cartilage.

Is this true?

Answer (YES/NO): NO